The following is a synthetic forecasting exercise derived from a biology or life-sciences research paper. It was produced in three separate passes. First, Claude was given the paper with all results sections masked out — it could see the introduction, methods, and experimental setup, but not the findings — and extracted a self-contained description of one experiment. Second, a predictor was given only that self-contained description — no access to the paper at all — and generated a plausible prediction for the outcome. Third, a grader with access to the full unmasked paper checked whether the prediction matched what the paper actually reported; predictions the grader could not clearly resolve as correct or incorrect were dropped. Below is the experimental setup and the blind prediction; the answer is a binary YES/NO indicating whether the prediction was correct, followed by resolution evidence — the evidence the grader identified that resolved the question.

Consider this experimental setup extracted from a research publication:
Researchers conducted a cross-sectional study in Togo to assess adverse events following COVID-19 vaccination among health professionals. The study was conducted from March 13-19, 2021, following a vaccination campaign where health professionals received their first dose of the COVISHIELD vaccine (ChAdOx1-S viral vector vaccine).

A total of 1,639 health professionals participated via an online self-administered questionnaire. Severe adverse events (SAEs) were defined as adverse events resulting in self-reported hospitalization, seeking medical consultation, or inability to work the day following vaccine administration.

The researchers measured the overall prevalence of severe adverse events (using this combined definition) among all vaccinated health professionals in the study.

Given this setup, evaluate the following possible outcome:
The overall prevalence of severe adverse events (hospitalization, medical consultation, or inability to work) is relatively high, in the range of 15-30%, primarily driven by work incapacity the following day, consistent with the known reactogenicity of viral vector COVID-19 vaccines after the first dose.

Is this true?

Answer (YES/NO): YES